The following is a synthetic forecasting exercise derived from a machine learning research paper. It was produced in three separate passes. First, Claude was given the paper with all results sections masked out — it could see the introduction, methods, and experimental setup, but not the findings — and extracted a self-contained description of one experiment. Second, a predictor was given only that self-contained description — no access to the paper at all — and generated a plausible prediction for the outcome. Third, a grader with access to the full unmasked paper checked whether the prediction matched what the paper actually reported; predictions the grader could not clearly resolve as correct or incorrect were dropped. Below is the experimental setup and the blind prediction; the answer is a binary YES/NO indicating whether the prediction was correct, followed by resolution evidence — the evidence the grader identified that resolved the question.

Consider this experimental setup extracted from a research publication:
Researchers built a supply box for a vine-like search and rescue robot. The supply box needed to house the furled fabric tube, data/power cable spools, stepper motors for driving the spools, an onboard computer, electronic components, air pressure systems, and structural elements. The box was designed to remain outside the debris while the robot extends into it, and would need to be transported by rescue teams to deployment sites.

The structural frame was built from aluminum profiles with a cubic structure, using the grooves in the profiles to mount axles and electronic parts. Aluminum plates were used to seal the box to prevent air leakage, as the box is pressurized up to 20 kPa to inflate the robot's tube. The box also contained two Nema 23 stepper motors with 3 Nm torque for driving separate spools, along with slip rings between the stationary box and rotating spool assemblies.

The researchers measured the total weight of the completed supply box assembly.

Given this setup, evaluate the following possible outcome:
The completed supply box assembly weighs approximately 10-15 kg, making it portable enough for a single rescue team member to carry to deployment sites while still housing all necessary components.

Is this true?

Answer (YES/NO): NO